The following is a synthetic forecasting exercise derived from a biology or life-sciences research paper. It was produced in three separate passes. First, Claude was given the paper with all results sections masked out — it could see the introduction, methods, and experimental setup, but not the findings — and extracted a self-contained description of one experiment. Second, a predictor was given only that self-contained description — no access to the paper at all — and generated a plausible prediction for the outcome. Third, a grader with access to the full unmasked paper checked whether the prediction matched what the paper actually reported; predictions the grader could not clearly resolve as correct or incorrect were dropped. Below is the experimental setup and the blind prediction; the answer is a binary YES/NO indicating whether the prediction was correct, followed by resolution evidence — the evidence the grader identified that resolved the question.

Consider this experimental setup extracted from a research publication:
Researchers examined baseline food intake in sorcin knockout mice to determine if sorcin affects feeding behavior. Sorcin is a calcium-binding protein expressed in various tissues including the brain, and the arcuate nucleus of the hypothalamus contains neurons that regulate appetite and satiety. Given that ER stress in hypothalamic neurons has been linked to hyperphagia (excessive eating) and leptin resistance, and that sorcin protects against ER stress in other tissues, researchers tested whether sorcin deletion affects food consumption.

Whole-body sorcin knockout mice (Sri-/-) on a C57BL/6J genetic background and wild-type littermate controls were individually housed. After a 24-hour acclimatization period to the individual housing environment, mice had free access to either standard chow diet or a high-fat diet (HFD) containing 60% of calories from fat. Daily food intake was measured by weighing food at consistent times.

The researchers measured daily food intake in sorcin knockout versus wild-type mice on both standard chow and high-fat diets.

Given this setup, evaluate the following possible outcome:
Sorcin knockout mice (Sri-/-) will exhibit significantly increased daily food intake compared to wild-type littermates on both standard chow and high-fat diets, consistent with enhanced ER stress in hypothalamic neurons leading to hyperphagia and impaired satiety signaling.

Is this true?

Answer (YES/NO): NO